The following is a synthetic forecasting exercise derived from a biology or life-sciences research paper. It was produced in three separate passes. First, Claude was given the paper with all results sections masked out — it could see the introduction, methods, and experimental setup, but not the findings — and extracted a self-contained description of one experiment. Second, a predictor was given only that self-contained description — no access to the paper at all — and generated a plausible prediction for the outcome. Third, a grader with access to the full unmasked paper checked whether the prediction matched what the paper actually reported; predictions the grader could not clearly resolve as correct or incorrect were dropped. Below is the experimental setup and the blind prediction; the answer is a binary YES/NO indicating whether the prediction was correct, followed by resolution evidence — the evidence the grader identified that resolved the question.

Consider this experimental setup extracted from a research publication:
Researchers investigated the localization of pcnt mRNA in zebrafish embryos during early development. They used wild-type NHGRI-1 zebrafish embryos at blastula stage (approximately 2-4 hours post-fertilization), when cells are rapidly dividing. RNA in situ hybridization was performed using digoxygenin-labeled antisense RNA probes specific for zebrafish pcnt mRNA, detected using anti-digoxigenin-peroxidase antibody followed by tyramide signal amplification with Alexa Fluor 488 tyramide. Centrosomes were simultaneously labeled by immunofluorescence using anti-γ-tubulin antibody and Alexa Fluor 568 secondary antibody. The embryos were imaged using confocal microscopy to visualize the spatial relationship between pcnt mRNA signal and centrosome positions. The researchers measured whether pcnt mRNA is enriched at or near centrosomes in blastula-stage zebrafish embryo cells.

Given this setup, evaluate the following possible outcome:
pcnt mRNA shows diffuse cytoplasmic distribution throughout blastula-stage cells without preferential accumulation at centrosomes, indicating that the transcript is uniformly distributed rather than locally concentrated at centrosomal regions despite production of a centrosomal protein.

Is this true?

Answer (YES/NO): NO